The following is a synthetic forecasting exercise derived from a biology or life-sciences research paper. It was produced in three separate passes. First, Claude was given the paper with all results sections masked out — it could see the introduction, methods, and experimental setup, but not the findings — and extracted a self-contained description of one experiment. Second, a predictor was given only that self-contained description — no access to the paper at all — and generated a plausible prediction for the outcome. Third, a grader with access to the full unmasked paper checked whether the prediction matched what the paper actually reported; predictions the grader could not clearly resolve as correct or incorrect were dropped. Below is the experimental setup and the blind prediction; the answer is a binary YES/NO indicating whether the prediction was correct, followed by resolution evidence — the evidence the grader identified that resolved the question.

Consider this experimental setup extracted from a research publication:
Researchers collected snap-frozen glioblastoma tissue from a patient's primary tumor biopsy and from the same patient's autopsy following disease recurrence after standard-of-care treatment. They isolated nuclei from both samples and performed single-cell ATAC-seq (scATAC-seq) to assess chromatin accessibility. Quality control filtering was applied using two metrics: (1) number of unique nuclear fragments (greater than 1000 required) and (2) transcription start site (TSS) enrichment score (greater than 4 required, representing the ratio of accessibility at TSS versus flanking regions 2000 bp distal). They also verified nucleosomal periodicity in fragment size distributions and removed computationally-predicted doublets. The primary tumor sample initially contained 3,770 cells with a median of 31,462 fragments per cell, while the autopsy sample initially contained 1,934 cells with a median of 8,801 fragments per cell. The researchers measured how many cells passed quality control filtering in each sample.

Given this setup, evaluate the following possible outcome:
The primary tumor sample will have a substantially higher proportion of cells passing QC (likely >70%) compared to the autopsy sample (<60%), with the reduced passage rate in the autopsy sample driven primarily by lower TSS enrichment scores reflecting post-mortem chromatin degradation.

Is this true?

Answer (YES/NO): NO